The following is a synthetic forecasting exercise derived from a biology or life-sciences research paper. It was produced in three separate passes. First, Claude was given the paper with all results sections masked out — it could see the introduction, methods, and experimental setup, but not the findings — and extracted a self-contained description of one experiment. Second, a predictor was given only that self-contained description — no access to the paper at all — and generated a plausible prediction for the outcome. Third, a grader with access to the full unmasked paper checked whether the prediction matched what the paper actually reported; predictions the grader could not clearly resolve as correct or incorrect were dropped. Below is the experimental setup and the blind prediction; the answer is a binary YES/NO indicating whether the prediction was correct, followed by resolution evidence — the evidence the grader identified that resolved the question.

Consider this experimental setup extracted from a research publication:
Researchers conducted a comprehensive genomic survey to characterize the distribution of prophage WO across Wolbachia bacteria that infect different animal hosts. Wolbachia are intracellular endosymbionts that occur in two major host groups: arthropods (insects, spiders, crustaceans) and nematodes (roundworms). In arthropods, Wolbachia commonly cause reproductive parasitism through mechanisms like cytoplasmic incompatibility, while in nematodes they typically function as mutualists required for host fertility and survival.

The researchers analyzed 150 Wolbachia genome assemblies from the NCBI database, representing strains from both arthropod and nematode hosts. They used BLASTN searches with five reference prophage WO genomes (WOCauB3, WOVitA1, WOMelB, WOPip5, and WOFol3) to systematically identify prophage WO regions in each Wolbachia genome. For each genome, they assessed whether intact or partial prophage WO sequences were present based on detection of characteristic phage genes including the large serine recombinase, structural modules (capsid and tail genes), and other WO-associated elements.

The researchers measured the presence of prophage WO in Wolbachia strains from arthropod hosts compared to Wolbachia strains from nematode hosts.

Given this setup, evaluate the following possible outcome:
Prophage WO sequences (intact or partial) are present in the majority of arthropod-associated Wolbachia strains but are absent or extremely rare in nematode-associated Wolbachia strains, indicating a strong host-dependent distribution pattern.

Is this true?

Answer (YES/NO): YES